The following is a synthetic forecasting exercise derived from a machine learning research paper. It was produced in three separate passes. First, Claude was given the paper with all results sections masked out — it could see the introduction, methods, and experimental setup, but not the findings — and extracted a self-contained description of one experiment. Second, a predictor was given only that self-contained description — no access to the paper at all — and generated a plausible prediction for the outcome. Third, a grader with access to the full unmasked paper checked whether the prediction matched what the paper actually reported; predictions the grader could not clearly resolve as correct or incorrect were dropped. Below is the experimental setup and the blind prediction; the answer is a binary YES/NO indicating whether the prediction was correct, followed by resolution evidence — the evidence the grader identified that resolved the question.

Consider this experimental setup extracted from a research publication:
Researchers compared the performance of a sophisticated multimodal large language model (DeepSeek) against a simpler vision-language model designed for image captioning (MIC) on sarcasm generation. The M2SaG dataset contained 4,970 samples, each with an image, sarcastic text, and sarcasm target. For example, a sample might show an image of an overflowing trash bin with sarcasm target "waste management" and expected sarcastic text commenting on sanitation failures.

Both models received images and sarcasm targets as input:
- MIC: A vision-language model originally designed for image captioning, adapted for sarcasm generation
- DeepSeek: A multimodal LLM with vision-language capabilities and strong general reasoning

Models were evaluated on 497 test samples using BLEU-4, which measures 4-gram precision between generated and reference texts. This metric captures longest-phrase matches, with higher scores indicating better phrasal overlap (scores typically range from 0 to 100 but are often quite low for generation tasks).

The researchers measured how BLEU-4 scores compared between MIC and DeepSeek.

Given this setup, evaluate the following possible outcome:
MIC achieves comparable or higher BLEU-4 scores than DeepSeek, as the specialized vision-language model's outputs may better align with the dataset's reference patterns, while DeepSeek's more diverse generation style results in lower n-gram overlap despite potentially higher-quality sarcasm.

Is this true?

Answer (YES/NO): YES